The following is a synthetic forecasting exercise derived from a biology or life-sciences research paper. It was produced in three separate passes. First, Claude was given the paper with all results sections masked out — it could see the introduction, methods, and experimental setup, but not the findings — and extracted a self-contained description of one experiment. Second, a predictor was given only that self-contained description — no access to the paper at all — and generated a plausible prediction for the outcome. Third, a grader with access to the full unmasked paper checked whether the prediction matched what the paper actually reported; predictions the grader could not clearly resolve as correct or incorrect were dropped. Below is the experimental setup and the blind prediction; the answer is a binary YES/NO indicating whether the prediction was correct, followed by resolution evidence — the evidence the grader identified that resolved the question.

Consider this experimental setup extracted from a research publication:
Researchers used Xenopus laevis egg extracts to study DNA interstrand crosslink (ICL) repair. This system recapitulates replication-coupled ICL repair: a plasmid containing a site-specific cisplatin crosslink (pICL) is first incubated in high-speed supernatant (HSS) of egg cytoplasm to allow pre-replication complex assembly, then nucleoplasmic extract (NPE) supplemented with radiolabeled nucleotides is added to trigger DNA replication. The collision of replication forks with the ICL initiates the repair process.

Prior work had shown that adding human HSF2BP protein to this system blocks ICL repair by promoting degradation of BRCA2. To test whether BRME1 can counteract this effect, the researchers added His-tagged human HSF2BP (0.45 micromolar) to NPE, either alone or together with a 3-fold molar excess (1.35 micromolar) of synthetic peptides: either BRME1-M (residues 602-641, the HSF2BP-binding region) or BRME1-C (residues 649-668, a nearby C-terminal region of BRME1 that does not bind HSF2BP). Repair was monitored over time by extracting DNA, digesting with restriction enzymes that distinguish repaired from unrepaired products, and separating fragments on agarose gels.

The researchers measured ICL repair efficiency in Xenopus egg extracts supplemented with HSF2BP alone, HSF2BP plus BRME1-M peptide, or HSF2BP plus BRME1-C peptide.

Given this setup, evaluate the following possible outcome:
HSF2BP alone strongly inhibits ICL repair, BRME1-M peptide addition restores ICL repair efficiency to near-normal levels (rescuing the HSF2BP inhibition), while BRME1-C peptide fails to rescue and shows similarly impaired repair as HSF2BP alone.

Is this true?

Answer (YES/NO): YES